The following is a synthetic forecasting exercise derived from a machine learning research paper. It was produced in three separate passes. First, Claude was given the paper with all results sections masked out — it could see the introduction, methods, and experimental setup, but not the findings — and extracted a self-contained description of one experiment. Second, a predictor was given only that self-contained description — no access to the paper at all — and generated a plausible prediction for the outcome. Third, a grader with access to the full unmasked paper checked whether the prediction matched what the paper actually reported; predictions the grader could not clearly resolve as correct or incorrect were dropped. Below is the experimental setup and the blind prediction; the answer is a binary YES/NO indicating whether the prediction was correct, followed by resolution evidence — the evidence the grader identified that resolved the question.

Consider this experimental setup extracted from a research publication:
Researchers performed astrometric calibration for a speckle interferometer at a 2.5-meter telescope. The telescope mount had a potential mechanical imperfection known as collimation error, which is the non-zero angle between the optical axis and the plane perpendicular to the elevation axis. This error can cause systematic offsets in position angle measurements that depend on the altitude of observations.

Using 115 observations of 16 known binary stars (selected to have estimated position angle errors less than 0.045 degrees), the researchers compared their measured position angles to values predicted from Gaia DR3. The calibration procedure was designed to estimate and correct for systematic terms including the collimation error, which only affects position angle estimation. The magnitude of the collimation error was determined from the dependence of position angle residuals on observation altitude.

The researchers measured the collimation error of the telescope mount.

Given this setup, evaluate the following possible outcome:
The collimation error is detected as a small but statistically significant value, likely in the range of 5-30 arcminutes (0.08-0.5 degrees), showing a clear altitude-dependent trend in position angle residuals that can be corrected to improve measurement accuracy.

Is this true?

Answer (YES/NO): NO